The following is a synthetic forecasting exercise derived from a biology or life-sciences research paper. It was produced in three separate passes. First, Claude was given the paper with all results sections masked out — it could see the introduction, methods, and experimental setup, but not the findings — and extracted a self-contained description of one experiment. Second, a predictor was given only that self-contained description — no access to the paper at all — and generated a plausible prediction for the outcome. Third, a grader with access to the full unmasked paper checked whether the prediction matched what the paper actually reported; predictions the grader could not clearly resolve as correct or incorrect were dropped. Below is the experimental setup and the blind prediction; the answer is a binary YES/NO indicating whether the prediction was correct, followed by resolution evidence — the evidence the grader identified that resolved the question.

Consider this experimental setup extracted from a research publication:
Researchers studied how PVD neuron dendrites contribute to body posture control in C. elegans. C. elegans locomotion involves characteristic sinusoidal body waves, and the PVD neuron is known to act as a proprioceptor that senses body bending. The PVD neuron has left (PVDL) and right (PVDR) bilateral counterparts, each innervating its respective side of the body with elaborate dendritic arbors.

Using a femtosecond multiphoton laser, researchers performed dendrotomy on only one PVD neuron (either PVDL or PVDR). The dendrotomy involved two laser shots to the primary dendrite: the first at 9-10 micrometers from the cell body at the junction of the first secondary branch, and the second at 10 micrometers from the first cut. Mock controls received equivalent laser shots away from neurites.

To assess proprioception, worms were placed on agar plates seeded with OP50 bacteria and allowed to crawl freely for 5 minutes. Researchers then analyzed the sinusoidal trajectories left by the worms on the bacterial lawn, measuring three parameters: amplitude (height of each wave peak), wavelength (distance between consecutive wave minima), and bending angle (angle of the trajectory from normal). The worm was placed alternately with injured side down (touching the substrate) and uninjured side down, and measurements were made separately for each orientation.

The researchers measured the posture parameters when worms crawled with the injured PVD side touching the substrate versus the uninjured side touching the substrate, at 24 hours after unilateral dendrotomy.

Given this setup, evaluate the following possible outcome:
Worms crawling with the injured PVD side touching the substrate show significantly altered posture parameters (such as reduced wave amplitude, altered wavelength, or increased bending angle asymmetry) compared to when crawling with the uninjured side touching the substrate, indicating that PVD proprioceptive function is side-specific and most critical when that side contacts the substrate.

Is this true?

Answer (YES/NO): YES